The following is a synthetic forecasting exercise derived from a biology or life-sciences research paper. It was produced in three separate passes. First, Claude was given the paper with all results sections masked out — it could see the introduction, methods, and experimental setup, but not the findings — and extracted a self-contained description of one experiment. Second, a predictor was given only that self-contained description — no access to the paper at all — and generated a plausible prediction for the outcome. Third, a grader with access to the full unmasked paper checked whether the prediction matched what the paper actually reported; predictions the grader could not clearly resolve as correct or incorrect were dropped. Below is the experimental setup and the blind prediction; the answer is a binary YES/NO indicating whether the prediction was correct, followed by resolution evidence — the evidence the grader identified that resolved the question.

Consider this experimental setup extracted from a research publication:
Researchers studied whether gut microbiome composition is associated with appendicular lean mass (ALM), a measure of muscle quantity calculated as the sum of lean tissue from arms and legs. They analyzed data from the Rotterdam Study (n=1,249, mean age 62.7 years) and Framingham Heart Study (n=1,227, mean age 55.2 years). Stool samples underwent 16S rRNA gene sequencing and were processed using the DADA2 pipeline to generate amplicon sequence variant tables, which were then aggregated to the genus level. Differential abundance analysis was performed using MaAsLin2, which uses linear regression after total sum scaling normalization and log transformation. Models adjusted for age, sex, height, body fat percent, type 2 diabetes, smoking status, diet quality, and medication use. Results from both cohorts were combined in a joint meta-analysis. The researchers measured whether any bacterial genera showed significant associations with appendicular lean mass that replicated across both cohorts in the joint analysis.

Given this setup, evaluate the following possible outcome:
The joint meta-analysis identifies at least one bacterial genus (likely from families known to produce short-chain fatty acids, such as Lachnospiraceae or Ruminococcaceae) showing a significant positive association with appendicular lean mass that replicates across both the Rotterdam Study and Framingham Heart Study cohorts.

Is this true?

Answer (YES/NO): YES